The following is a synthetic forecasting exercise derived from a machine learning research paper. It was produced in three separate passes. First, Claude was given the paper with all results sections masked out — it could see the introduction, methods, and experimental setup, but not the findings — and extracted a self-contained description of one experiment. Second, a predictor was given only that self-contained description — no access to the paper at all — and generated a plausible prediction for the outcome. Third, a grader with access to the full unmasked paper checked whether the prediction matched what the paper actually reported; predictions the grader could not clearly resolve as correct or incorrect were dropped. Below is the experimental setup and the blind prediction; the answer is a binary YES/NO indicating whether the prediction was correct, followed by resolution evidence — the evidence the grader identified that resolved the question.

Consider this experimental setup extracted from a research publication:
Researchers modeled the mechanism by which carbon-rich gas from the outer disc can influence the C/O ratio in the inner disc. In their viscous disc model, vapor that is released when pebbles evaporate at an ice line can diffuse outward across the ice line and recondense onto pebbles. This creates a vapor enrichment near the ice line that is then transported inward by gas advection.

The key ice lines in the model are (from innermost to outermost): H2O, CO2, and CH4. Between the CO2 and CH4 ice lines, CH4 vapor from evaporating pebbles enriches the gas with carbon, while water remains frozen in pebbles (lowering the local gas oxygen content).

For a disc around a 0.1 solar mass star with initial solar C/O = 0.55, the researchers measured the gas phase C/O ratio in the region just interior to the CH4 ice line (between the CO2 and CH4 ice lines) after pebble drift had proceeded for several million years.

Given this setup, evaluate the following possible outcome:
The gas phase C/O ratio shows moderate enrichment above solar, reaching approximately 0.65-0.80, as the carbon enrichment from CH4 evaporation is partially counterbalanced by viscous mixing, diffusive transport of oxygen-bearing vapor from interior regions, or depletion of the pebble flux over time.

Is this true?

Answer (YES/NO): NO